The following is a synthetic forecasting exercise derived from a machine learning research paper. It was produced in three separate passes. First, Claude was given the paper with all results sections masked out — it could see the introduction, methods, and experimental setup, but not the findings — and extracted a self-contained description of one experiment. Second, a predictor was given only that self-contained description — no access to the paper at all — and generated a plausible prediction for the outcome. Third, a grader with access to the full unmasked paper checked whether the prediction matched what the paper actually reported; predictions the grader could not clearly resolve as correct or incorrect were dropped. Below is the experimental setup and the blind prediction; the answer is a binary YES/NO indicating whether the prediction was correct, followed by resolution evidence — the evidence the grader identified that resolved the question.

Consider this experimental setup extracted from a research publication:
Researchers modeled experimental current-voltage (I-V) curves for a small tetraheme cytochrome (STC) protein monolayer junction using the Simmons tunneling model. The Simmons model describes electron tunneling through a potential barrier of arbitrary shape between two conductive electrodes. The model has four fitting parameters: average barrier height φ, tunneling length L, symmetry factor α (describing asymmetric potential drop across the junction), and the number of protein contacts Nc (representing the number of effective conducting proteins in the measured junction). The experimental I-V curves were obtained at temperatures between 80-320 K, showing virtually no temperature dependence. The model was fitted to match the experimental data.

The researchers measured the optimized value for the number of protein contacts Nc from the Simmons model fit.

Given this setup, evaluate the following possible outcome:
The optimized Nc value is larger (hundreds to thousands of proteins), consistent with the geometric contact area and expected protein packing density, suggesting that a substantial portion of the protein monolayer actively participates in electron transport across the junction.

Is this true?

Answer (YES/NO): NO